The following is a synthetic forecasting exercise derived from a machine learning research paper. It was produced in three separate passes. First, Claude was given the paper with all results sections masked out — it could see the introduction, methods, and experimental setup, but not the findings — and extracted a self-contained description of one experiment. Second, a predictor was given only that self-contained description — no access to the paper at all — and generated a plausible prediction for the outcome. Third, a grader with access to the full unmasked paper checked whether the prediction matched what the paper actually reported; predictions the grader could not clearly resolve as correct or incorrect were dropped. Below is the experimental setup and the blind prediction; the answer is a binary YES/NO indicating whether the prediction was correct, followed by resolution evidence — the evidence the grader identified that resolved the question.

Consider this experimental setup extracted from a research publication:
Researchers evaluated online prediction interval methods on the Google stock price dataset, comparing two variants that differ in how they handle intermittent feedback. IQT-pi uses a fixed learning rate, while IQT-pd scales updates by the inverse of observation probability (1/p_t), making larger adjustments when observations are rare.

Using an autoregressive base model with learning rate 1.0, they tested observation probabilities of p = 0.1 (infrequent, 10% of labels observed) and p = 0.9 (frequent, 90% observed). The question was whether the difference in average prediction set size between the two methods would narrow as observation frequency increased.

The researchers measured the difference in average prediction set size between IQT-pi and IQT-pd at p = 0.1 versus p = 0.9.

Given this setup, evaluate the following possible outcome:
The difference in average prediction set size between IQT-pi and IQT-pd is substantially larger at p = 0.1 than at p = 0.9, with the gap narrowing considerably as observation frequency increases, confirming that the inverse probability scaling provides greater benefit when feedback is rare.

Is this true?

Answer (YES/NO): YES